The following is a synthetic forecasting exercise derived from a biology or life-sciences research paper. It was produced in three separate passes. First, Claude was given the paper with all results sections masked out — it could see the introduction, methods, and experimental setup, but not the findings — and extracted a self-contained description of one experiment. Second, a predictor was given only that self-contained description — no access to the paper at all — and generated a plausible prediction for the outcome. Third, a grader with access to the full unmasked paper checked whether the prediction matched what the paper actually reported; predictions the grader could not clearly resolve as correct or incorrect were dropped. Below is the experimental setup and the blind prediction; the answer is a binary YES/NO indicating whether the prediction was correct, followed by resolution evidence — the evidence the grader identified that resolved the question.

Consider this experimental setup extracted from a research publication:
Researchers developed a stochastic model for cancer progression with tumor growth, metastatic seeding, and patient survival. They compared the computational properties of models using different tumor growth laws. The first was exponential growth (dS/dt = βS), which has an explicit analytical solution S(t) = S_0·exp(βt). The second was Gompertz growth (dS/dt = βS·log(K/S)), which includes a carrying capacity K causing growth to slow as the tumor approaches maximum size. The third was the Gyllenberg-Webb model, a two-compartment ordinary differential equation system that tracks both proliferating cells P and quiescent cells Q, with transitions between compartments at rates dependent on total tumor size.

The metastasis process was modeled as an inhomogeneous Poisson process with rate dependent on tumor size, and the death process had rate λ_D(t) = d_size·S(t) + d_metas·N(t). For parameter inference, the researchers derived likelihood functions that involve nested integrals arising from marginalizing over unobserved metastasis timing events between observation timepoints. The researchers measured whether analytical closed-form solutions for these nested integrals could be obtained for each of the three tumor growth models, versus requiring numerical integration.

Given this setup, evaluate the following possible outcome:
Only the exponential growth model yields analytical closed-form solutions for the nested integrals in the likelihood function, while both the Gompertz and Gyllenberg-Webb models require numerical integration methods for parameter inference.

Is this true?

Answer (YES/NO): YES